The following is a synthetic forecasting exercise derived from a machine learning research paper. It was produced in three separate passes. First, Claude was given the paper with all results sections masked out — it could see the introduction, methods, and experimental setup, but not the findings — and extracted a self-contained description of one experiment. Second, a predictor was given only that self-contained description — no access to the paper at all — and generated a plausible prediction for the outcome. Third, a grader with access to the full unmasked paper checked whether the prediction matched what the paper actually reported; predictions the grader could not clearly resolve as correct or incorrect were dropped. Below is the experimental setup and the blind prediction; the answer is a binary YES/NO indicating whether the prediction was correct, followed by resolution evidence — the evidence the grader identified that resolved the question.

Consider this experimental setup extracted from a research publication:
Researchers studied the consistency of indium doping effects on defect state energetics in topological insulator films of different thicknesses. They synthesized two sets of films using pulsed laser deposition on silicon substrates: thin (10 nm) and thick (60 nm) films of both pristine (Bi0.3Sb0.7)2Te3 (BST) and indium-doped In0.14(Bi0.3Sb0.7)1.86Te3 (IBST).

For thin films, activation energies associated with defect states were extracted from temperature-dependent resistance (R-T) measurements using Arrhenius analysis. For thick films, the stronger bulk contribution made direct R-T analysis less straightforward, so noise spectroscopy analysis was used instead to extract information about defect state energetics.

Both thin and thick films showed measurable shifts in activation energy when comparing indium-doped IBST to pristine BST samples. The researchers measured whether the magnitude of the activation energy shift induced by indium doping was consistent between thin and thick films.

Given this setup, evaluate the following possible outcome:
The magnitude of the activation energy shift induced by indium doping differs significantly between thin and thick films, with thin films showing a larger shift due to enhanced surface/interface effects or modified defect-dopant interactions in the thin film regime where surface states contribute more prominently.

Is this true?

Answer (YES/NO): NO